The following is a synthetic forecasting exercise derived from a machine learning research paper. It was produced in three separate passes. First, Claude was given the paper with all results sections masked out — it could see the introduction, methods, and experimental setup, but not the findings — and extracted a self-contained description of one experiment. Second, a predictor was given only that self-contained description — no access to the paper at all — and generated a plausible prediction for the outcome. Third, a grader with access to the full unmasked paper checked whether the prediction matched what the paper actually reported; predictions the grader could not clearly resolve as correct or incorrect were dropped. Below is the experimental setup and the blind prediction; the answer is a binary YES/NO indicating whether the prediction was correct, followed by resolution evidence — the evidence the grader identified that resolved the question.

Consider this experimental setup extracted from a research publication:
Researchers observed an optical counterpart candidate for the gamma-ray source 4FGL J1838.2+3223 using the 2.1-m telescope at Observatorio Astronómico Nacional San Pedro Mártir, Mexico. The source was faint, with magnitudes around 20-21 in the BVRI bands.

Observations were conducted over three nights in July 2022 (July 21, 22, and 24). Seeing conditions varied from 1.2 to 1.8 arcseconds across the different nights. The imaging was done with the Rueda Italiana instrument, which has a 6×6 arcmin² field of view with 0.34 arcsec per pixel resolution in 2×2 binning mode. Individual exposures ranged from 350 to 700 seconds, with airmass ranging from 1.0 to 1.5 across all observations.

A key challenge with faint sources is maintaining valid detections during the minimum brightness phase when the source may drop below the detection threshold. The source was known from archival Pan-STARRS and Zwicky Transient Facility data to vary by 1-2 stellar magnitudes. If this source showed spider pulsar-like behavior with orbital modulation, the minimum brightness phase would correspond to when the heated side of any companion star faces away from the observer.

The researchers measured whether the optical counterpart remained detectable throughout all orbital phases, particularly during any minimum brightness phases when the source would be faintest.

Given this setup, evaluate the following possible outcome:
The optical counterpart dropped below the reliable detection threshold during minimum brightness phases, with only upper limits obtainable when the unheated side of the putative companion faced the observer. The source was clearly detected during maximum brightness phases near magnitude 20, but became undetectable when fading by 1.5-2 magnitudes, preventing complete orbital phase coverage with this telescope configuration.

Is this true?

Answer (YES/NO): NO